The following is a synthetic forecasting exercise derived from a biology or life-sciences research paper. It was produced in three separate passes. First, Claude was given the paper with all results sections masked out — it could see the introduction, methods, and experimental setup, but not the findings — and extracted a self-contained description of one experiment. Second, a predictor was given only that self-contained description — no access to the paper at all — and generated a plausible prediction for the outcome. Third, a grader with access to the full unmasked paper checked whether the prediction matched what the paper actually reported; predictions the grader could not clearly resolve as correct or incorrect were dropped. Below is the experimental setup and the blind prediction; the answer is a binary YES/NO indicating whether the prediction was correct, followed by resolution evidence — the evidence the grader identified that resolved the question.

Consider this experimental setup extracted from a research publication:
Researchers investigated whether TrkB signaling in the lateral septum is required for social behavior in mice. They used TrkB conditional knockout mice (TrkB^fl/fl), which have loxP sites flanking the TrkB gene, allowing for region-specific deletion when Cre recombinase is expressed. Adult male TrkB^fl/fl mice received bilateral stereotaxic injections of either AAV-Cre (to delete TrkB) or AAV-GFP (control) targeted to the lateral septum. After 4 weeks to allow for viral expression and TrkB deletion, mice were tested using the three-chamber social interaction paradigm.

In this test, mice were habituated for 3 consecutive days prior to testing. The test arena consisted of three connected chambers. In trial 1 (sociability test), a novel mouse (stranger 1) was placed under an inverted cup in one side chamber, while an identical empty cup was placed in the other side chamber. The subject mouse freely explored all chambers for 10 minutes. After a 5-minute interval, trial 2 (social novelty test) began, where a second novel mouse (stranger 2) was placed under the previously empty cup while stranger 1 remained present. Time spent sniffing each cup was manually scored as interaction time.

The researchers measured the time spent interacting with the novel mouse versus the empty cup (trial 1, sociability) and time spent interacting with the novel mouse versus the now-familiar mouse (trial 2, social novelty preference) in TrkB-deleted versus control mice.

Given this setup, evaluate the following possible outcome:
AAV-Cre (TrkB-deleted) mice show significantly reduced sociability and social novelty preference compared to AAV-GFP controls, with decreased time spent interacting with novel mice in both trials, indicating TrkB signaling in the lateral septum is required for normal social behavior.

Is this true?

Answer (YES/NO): NO